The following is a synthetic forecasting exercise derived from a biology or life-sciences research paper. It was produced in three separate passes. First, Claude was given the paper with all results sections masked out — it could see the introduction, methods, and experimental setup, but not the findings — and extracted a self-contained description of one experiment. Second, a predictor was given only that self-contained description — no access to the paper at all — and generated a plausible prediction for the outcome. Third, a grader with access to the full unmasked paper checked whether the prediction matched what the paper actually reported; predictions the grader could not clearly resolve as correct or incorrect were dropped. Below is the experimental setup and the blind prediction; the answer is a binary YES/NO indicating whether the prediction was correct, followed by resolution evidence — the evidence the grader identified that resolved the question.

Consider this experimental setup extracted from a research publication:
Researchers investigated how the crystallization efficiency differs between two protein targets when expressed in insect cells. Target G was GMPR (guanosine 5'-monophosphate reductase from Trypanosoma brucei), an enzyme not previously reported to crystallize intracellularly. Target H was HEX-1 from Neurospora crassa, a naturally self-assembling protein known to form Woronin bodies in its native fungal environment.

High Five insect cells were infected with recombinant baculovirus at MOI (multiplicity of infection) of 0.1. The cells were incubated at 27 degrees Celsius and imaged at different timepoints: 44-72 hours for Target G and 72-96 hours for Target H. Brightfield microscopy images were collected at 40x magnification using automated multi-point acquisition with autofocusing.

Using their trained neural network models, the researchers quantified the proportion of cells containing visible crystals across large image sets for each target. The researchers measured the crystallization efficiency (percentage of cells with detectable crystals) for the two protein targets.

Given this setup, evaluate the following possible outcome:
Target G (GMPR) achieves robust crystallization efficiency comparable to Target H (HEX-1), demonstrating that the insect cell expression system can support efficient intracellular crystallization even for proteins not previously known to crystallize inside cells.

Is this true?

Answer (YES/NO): YES